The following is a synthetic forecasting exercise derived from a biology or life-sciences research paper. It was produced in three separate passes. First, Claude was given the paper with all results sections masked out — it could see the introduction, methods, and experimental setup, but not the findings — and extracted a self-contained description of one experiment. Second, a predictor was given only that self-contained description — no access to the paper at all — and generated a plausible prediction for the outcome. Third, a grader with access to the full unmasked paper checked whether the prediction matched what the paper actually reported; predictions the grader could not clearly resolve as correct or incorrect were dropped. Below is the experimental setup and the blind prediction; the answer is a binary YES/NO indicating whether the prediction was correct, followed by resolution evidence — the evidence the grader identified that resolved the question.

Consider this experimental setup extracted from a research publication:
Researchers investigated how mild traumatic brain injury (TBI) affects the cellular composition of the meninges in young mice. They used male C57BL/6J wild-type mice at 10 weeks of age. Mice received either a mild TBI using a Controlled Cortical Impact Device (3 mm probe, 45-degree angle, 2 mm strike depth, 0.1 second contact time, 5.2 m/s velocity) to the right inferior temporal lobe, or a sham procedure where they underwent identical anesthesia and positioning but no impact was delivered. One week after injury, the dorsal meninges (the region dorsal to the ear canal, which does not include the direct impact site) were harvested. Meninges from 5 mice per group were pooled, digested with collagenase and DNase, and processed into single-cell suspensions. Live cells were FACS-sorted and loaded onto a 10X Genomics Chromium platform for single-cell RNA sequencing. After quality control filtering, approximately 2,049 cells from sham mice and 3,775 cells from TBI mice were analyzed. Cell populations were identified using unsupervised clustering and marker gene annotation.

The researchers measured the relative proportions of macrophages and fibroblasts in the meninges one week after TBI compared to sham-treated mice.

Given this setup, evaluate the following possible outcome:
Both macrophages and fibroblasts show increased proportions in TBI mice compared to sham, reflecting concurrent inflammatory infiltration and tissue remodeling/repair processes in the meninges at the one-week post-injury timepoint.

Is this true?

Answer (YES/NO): YES